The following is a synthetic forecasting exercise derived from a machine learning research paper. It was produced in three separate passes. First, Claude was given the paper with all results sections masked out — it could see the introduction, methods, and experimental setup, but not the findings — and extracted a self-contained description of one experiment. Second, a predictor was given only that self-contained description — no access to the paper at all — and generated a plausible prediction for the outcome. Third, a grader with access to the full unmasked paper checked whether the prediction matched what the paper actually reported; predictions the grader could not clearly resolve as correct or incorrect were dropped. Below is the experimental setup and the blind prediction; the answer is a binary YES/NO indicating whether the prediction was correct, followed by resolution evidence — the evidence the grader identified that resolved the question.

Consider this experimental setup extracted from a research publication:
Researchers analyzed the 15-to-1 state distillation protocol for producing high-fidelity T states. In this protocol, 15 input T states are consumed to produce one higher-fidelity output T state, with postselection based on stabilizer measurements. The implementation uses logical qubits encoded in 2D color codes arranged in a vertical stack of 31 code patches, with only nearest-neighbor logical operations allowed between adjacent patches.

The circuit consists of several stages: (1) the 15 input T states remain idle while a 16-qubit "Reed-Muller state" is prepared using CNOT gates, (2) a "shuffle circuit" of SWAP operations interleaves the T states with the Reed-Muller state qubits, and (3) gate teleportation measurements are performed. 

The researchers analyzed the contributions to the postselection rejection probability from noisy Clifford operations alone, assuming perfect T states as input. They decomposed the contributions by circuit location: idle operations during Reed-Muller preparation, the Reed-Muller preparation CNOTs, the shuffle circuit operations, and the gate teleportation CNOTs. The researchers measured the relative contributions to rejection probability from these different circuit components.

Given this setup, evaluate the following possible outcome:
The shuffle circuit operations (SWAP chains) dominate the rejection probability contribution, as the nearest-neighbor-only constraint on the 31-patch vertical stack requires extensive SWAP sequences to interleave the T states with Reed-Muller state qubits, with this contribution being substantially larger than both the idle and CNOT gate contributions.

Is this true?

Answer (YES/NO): NO